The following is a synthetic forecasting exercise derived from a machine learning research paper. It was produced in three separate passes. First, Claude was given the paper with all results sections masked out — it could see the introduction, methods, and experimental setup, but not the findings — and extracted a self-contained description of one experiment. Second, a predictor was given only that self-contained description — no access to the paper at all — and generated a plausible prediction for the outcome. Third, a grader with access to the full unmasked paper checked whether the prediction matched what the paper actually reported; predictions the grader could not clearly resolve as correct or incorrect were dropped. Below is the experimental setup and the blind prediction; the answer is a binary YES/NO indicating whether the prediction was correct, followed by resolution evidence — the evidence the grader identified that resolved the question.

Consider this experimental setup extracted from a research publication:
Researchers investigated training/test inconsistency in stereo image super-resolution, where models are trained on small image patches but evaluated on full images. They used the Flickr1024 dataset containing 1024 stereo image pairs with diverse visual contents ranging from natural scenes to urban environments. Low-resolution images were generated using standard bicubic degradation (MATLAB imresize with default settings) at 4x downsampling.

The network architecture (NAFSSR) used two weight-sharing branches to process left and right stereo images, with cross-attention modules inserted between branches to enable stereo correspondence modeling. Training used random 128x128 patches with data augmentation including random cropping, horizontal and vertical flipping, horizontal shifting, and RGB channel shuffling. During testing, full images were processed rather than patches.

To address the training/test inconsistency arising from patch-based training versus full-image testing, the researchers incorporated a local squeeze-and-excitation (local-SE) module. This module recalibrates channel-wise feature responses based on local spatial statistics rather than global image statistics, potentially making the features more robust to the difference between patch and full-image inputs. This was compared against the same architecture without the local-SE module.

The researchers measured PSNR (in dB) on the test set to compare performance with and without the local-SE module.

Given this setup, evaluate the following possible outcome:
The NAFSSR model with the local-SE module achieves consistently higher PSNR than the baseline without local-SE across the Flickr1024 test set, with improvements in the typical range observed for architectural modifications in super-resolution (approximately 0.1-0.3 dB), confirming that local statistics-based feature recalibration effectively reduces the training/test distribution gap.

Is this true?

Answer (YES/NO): YES